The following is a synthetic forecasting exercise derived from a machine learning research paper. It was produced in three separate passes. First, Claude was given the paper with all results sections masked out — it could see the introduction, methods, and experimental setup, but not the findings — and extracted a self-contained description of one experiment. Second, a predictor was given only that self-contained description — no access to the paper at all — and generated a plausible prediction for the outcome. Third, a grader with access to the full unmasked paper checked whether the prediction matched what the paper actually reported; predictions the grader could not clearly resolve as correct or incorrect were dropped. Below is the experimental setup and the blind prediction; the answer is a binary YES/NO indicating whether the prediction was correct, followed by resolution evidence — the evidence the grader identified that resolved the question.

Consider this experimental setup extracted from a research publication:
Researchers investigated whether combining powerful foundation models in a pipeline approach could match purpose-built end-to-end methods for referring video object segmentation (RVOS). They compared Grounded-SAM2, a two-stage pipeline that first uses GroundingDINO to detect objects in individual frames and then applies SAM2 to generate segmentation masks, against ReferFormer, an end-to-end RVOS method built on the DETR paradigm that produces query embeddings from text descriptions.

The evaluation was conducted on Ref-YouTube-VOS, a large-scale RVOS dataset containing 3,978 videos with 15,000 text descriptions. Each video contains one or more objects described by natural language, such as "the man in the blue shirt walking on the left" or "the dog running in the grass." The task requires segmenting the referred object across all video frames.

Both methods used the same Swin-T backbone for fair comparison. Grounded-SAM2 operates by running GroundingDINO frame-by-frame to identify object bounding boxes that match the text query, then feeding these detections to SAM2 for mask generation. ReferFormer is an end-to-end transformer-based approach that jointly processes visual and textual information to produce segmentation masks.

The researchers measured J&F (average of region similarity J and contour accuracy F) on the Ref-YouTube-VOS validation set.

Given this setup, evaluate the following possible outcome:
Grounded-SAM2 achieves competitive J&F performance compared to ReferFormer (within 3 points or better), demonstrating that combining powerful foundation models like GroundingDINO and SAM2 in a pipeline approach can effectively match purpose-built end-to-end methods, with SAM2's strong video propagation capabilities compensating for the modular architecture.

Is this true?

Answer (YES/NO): NO